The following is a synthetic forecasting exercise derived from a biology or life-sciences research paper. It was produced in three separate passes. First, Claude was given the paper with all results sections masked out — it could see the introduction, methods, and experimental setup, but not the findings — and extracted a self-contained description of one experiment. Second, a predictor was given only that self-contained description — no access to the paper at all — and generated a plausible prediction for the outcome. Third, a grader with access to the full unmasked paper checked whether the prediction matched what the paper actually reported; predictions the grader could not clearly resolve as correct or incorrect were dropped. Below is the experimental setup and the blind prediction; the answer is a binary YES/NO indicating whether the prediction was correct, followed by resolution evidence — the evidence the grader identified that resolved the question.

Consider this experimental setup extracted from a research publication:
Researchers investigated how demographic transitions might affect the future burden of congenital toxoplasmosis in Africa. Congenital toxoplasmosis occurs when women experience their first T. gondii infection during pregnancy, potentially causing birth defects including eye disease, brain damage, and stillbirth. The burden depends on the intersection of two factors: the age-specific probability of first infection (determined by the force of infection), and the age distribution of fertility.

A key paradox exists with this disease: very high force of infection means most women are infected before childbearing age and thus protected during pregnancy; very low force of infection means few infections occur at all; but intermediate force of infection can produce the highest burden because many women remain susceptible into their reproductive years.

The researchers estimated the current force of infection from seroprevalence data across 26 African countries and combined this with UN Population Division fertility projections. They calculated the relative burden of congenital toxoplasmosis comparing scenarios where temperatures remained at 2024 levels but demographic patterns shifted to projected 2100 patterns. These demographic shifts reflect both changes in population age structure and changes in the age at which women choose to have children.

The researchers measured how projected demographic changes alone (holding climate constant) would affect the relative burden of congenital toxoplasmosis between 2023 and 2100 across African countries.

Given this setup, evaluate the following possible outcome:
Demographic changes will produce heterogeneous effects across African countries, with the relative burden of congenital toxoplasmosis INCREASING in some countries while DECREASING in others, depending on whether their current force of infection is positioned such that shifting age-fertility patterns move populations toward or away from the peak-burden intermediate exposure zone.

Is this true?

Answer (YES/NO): YES